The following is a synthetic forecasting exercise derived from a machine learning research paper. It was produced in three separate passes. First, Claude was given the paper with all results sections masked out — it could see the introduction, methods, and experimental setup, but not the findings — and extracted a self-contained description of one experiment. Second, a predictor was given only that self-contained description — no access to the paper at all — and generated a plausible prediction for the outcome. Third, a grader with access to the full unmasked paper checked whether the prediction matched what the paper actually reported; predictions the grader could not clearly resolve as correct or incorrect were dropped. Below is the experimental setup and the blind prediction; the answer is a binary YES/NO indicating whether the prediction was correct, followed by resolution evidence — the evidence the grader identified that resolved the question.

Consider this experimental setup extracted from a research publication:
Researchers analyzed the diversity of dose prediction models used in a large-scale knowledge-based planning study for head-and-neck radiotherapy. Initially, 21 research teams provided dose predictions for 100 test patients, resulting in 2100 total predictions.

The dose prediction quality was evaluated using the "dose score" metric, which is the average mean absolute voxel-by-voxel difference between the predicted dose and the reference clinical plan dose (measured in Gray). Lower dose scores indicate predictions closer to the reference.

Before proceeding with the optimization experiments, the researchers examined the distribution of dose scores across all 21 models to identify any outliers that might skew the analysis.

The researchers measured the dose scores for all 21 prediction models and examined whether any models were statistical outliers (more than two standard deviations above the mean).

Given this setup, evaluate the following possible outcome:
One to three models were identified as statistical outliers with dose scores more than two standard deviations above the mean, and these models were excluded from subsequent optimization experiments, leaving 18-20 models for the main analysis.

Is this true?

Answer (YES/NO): YES